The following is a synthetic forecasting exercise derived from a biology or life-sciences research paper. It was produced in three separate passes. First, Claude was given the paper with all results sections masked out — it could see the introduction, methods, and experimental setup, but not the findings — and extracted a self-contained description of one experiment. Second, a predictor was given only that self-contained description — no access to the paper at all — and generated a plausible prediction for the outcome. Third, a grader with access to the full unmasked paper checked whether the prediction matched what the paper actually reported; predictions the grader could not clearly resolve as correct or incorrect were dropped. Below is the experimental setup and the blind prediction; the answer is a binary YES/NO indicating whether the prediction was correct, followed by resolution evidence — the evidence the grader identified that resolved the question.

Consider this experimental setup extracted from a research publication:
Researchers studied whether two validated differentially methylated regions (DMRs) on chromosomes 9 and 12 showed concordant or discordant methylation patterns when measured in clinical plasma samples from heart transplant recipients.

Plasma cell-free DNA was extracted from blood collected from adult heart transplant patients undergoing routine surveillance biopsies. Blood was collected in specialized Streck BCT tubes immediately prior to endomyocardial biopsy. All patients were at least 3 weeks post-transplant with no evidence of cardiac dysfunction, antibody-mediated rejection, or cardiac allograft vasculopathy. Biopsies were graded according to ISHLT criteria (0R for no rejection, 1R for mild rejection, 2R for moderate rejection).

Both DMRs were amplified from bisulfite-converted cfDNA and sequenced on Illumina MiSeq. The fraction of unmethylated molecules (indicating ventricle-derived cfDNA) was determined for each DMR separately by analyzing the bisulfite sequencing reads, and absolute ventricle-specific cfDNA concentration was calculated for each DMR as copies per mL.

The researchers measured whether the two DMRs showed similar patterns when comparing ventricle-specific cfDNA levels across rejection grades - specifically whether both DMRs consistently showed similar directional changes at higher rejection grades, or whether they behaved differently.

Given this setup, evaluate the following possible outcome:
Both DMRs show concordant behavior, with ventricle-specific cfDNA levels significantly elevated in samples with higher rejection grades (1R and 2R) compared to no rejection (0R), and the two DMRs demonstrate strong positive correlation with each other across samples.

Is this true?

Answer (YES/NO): NO